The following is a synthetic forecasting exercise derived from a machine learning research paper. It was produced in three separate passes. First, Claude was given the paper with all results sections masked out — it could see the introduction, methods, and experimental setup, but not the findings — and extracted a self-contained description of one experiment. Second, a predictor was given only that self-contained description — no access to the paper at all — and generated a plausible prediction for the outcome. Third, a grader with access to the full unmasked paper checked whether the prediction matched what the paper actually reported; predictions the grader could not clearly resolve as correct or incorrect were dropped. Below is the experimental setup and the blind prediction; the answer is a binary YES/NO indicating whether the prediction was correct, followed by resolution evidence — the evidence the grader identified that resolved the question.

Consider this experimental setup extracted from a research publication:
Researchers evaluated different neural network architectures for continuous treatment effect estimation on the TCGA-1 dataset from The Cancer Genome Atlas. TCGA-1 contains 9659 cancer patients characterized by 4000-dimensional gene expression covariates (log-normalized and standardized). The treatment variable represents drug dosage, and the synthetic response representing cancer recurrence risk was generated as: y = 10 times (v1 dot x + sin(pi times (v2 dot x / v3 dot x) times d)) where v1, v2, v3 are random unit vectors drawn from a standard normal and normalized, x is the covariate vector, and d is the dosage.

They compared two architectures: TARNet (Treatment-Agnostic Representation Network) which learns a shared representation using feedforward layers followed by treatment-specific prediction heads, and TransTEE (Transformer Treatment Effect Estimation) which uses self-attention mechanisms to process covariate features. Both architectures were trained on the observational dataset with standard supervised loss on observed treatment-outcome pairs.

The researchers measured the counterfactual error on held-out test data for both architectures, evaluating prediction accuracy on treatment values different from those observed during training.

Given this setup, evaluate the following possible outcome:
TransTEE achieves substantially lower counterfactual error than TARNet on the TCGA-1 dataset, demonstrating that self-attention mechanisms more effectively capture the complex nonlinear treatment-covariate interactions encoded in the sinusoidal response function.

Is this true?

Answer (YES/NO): YES